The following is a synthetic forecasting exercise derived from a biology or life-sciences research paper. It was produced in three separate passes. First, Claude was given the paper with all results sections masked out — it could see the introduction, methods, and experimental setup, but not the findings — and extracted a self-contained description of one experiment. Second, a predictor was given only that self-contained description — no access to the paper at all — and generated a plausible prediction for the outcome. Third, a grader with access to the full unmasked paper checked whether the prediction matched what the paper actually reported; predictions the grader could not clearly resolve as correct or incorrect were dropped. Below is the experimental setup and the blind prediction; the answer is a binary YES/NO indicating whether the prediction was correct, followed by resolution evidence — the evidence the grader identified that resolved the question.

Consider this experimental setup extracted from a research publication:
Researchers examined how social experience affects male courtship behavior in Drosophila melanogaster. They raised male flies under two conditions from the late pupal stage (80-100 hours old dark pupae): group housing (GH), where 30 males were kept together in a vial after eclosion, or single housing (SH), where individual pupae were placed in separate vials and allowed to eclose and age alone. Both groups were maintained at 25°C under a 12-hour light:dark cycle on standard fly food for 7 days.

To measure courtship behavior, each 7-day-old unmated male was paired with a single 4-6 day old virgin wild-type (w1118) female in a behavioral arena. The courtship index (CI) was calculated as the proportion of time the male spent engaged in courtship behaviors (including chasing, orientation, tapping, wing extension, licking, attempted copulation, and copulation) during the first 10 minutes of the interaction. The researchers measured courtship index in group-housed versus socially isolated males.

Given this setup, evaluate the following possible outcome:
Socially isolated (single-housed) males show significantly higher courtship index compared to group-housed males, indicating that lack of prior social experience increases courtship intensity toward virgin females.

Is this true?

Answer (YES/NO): YES